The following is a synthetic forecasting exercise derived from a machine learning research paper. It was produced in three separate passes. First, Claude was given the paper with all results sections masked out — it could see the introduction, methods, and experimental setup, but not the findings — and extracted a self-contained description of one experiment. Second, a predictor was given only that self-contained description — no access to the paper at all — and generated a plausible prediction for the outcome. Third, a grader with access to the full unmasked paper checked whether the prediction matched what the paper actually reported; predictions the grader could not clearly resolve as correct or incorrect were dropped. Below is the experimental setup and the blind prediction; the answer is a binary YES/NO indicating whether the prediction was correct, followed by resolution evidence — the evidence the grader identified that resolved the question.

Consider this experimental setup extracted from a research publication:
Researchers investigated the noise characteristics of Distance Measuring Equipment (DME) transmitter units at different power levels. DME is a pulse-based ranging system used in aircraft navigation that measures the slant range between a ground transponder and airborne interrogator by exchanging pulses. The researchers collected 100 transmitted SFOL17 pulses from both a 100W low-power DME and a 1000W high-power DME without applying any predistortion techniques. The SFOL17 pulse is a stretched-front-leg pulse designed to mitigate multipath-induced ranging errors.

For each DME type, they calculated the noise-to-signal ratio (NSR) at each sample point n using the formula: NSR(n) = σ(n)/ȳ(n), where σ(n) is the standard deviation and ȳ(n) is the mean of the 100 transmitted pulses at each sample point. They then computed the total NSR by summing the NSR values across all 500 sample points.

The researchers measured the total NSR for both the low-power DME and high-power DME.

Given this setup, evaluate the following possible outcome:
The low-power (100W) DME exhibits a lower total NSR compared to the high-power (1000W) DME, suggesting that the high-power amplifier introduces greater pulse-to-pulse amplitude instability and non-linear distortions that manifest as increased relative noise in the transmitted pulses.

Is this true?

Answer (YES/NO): YES